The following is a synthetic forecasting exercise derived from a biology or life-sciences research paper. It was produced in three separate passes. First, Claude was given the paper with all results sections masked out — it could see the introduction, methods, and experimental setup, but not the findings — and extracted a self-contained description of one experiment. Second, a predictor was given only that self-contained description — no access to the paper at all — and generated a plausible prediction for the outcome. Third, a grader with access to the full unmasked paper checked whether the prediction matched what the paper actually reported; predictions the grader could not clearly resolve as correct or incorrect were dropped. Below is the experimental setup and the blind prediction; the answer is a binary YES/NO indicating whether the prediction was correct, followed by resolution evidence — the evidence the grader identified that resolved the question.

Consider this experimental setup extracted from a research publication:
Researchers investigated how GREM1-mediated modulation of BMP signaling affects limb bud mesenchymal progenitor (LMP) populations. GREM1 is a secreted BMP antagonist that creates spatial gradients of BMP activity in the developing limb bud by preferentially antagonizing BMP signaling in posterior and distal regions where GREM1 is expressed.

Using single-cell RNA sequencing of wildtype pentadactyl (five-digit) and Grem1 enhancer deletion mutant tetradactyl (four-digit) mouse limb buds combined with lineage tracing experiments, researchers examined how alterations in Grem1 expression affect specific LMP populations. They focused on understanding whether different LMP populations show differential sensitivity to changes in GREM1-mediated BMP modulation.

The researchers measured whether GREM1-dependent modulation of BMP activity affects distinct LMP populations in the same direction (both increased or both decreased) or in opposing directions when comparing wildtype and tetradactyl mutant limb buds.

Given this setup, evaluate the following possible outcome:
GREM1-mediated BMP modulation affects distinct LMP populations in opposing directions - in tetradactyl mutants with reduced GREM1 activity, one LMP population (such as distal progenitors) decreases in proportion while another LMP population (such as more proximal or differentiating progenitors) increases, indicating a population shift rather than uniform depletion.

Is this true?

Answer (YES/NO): YES